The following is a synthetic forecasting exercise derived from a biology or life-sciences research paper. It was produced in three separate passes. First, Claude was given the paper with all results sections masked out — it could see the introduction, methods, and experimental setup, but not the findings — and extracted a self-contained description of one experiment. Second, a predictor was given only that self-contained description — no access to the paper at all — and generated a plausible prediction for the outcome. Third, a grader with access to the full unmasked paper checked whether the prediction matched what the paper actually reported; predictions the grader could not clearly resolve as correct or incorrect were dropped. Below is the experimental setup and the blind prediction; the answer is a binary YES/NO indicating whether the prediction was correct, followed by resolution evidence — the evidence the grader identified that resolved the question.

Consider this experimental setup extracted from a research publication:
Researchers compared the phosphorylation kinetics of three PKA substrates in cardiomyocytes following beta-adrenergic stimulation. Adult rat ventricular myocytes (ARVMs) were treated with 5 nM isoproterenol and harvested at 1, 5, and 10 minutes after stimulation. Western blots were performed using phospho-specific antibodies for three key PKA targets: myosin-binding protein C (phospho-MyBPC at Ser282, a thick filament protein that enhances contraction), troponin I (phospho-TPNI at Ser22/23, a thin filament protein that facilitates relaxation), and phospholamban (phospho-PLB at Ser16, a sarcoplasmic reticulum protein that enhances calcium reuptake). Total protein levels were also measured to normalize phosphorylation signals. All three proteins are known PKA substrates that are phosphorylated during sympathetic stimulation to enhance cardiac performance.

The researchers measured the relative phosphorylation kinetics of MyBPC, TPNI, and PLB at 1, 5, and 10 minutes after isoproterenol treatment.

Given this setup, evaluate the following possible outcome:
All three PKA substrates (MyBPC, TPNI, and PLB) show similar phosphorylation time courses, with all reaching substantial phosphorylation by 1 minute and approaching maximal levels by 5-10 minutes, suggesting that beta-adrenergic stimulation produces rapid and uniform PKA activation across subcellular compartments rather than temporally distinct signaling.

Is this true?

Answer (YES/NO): NO